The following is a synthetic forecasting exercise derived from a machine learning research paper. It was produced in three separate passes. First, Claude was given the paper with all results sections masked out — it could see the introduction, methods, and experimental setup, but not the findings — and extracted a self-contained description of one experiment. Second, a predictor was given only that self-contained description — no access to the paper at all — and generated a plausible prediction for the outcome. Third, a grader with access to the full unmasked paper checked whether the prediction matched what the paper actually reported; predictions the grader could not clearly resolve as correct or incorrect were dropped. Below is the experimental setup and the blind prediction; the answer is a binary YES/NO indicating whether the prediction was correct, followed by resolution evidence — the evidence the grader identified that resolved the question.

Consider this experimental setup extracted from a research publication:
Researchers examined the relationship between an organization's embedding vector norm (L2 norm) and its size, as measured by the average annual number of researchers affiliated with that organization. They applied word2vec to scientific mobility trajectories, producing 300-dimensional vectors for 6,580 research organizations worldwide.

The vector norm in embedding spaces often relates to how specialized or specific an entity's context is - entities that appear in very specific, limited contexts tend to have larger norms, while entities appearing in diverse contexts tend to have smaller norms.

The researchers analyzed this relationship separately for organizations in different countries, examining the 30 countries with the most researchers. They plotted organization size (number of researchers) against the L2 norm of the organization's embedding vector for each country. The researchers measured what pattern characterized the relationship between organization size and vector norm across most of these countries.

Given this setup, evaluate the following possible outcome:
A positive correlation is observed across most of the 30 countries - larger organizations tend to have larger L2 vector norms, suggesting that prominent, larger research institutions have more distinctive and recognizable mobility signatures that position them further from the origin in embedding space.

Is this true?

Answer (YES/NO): NO